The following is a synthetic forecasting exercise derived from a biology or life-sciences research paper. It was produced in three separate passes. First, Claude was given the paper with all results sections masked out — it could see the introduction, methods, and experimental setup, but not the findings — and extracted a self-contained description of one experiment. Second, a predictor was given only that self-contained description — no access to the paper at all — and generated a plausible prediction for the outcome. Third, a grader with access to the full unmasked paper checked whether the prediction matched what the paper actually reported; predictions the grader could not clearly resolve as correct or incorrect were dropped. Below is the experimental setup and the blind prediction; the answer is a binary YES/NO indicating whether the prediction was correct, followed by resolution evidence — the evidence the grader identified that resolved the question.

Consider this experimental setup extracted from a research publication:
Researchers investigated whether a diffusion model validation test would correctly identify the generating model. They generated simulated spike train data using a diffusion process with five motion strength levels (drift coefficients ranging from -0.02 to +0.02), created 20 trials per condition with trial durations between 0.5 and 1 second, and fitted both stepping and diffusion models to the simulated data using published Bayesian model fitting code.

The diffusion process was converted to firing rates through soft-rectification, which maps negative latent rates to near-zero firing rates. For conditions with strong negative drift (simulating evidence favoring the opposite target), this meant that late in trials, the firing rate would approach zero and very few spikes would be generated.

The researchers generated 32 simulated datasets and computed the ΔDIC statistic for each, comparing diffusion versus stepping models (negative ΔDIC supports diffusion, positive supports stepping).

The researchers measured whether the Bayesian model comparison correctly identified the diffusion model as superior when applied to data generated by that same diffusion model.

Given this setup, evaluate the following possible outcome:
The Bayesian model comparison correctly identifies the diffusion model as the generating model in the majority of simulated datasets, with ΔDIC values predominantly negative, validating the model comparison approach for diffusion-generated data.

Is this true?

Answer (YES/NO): YES